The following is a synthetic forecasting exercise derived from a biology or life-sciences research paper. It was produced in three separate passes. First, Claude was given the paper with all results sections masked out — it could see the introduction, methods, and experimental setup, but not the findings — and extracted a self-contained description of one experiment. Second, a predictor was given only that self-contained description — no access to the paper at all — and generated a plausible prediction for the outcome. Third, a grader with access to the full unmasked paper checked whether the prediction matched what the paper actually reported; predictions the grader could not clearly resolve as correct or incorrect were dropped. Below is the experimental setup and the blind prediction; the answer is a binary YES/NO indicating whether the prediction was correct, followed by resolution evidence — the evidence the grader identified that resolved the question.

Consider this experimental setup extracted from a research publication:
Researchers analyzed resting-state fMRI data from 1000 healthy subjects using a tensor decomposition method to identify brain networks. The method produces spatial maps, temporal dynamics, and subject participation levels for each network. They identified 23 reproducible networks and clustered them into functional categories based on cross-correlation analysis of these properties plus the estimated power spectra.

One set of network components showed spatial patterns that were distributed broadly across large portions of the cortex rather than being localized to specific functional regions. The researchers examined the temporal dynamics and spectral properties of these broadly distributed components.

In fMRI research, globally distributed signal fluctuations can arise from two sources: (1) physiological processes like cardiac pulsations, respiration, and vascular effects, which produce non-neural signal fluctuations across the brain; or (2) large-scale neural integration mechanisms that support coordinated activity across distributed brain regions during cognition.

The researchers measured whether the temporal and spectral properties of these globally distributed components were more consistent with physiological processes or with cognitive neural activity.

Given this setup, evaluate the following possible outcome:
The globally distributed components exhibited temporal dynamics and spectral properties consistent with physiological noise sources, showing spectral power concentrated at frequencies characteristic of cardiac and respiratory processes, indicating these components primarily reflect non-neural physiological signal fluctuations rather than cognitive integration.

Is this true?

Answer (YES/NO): YES